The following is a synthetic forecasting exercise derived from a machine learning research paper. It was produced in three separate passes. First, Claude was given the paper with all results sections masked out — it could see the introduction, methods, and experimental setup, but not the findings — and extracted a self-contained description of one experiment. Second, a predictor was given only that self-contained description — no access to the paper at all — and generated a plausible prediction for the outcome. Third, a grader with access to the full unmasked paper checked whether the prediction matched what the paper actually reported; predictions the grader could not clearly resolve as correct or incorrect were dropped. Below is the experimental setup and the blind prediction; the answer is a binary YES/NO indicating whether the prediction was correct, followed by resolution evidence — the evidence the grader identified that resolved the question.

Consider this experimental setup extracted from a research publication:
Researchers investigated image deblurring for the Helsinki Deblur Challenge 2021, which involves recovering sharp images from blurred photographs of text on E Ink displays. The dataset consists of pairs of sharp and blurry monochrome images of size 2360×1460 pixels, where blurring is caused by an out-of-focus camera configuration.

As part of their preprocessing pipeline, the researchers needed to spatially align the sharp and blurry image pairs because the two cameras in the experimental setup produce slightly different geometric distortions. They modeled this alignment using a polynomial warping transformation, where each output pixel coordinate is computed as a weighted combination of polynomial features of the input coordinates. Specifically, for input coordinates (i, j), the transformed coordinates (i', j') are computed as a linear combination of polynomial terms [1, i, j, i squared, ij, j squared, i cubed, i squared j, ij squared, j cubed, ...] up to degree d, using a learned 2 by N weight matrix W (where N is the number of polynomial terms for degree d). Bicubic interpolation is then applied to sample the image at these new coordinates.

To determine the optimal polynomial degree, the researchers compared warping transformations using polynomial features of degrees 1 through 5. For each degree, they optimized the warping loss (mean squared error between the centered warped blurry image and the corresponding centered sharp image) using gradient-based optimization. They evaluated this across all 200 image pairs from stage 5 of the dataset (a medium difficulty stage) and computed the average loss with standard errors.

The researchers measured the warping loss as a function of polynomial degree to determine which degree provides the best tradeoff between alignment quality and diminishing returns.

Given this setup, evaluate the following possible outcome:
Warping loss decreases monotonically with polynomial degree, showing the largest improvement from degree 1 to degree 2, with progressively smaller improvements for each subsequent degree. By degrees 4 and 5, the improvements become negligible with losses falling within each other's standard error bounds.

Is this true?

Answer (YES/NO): NO